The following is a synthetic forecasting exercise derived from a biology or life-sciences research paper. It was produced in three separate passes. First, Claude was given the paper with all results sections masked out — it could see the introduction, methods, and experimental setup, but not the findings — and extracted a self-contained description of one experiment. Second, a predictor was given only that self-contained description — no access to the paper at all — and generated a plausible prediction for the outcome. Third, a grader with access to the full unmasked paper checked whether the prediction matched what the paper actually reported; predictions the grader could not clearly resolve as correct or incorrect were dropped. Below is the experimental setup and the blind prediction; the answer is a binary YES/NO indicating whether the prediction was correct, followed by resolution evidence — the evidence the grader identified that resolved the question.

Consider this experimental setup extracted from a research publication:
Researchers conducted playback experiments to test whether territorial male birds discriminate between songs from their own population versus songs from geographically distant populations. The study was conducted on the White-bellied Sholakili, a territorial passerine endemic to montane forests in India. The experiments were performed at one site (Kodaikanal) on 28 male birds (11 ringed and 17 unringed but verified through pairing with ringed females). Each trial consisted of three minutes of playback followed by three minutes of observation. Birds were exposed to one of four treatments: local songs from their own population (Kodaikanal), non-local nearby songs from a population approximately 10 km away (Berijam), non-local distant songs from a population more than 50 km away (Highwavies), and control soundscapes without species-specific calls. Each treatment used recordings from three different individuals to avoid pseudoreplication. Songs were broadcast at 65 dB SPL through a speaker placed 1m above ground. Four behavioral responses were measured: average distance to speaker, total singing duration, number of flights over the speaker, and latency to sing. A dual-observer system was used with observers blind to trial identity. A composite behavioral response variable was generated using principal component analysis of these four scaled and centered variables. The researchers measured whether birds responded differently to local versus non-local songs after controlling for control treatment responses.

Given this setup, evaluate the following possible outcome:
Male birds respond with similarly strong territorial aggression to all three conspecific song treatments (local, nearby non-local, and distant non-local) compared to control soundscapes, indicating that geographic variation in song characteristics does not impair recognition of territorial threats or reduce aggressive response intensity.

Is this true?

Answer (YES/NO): YES